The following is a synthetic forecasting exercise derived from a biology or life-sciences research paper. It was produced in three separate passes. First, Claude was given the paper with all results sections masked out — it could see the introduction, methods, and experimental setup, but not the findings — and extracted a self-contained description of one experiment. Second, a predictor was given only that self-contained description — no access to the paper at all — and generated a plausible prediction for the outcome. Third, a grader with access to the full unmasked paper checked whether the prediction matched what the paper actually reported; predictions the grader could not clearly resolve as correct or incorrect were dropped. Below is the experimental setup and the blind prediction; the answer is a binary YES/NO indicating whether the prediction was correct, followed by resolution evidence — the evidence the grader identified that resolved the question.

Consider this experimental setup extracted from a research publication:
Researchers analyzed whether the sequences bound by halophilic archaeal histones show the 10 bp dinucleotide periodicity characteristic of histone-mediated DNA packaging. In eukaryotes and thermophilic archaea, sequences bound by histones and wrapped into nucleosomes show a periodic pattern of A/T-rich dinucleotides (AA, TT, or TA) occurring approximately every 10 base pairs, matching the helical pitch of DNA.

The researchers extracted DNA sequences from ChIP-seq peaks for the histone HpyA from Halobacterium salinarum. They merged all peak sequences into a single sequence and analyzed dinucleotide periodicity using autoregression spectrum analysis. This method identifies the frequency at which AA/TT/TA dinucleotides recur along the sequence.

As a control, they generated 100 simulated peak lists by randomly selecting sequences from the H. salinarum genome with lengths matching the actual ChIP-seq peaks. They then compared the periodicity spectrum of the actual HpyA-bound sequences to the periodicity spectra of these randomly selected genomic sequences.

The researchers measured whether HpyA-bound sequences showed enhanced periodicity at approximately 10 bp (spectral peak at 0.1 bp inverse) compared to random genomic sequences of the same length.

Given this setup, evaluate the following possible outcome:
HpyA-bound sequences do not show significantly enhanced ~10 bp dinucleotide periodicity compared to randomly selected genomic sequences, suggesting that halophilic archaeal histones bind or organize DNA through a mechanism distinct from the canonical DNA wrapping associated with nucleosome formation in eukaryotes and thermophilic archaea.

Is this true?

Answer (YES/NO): NO